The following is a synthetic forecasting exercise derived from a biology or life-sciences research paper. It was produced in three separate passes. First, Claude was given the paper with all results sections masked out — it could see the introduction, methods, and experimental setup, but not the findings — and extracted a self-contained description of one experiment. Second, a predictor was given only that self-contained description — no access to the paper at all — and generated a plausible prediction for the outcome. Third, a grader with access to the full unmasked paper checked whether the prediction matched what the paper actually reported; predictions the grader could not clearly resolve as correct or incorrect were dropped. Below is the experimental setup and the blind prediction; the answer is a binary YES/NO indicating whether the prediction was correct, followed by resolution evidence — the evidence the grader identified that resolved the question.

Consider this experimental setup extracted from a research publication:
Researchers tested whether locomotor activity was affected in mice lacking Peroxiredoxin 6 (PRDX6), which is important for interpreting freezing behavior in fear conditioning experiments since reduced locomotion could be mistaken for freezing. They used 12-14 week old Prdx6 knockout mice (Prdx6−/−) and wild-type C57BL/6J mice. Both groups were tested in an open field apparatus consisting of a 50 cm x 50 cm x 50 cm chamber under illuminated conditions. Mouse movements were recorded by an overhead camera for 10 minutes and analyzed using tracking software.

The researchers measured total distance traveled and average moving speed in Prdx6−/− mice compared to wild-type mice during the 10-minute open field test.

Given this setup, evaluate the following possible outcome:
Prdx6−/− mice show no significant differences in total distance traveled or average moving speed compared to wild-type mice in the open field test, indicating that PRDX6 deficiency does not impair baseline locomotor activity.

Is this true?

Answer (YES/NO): NO